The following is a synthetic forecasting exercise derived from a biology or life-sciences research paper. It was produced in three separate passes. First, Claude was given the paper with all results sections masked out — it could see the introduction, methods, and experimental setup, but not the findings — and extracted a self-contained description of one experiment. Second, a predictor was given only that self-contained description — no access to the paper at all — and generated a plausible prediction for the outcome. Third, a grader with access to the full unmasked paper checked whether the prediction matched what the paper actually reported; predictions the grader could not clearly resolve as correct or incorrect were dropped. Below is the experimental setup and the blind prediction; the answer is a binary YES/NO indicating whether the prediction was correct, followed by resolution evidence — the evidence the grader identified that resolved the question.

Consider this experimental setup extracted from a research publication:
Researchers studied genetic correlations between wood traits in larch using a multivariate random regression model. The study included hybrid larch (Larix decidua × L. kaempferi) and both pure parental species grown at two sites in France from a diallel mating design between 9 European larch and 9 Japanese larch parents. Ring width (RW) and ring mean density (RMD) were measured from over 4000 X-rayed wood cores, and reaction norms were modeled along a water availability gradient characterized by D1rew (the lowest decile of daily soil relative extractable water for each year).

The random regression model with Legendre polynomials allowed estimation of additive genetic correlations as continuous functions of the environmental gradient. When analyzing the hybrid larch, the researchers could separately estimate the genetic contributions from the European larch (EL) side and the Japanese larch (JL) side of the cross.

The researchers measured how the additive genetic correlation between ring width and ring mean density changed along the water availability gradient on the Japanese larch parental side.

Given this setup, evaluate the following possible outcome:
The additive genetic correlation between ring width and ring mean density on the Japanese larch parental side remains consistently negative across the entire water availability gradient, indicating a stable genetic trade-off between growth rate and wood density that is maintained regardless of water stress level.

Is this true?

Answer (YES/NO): NO